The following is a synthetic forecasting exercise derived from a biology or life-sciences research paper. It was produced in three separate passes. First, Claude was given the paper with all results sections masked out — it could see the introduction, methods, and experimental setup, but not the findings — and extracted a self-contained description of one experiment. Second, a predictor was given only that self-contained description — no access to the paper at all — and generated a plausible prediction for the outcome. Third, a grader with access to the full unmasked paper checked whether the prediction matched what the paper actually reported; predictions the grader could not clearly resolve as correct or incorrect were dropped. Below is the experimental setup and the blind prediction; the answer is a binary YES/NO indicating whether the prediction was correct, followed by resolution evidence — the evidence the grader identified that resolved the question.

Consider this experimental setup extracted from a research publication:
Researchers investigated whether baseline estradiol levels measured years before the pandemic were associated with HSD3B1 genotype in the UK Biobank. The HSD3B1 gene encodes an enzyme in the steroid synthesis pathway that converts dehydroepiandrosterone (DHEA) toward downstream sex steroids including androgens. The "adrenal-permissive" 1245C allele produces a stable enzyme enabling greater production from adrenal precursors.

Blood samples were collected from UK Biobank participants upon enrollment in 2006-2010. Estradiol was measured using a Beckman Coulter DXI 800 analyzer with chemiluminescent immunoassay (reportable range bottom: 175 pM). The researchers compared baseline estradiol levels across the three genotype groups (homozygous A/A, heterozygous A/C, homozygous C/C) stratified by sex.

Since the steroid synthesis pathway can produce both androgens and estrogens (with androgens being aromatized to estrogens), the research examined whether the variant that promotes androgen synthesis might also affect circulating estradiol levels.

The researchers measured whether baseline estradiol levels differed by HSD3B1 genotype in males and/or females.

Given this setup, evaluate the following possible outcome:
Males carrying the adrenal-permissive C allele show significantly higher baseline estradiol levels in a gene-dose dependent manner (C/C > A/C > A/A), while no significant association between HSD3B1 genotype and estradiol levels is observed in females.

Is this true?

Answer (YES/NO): NO